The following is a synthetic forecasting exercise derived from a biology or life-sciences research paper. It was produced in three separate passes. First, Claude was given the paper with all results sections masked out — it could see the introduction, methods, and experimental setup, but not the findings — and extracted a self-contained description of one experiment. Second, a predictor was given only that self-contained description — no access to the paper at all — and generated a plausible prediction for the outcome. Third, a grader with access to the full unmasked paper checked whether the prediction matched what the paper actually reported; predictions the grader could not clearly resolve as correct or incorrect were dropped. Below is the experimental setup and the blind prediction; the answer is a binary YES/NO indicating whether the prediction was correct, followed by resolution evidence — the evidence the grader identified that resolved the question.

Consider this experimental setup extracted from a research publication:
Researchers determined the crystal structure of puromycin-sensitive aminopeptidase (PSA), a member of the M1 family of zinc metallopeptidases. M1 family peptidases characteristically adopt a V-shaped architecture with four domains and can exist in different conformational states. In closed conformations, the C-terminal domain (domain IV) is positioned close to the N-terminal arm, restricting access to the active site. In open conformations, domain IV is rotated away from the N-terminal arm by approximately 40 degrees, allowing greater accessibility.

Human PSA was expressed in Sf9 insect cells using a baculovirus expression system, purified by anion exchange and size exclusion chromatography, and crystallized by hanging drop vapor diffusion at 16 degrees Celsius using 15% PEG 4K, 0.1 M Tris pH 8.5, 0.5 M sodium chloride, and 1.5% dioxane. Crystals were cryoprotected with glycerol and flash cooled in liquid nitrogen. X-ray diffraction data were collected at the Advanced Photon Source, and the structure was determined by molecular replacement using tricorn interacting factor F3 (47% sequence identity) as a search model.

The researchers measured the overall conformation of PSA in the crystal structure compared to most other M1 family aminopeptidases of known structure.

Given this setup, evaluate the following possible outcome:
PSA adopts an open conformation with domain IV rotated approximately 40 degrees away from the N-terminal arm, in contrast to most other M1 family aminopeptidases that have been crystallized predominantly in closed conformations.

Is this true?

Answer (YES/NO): YES